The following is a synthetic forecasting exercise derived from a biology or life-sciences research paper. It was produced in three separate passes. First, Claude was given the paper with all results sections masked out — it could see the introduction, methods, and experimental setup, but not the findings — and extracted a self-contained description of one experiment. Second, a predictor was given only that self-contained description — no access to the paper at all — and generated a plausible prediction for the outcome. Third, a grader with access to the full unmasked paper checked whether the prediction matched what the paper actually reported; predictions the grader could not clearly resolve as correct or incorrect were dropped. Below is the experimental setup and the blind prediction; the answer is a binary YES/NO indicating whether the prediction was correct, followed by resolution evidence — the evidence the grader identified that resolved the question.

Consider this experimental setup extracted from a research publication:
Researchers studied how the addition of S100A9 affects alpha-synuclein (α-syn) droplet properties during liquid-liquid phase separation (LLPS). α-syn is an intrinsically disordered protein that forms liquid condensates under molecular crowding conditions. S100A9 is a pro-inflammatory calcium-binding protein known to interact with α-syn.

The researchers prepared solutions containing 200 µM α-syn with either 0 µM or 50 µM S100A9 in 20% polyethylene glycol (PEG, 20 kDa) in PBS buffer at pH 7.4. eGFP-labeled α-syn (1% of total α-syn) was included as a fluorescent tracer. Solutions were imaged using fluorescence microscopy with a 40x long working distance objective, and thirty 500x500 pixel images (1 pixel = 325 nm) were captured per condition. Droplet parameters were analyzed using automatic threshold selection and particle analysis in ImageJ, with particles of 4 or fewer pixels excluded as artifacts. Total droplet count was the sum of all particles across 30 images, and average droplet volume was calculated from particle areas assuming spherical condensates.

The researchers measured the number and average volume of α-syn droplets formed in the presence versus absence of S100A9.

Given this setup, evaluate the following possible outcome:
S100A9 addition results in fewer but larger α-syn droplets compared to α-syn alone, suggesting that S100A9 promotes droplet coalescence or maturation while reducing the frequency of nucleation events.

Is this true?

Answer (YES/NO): NO